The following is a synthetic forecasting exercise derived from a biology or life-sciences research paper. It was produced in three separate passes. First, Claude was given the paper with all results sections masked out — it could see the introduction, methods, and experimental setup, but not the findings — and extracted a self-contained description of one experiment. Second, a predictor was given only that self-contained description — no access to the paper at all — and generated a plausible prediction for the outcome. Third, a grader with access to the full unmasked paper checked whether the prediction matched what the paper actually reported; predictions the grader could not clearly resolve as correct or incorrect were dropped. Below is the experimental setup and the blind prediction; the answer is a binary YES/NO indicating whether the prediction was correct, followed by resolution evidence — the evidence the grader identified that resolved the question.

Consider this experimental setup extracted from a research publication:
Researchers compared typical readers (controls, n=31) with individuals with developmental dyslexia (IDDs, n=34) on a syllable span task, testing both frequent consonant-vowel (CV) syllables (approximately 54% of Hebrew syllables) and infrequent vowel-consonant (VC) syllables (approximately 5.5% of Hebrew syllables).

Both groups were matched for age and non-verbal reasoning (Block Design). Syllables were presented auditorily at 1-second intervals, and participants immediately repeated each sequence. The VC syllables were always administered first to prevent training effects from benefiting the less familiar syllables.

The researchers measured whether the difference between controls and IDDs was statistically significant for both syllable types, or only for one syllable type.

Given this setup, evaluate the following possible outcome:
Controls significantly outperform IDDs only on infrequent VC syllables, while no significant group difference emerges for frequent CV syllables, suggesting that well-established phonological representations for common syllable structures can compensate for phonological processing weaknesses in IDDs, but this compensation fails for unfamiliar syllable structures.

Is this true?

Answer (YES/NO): NO